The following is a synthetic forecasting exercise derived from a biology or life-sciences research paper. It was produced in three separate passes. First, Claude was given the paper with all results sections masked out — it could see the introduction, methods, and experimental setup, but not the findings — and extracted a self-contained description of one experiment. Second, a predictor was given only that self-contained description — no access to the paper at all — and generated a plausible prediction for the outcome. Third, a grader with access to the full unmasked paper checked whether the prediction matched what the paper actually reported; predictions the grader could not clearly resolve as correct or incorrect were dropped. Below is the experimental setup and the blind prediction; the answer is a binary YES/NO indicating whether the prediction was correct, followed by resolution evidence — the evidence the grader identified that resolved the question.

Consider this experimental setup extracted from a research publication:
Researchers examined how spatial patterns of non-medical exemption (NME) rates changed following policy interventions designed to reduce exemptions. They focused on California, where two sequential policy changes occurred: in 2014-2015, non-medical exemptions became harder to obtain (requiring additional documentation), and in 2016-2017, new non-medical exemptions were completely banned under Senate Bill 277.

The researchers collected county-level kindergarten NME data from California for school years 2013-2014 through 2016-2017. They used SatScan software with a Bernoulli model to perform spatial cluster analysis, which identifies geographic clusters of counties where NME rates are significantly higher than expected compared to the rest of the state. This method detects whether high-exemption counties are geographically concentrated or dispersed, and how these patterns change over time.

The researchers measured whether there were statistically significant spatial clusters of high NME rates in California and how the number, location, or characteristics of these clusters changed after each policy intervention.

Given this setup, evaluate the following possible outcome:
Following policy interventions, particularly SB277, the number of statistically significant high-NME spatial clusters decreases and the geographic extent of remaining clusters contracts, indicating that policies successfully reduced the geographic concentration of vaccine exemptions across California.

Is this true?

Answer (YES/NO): YES